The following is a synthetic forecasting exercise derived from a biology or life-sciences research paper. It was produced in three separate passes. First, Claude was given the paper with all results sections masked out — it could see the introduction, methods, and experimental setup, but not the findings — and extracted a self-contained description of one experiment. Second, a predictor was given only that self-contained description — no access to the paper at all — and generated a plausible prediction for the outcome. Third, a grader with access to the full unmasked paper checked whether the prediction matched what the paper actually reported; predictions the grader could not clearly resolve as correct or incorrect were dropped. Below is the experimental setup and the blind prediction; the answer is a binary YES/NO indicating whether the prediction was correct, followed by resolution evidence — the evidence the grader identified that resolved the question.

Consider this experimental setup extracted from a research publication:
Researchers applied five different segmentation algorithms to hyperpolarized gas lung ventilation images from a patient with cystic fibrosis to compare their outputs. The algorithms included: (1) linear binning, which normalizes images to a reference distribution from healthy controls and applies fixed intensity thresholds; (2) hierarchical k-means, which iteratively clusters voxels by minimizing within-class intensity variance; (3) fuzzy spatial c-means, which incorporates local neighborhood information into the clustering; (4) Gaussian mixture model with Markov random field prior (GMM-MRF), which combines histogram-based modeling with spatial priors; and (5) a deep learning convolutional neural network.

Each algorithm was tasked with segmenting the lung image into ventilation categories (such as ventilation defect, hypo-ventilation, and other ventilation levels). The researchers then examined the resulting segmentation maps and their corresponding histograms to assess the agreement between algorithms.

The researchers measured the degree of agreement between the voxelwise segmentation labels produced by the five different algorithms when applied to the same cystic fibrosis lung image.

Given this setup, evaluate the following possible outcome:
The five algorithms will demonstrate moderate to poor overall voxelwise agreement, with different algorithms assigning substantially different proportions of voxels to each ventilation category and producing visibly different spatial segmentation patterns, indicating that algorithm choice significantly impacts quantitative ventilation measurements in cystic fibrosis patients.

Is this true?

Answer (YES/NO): YES